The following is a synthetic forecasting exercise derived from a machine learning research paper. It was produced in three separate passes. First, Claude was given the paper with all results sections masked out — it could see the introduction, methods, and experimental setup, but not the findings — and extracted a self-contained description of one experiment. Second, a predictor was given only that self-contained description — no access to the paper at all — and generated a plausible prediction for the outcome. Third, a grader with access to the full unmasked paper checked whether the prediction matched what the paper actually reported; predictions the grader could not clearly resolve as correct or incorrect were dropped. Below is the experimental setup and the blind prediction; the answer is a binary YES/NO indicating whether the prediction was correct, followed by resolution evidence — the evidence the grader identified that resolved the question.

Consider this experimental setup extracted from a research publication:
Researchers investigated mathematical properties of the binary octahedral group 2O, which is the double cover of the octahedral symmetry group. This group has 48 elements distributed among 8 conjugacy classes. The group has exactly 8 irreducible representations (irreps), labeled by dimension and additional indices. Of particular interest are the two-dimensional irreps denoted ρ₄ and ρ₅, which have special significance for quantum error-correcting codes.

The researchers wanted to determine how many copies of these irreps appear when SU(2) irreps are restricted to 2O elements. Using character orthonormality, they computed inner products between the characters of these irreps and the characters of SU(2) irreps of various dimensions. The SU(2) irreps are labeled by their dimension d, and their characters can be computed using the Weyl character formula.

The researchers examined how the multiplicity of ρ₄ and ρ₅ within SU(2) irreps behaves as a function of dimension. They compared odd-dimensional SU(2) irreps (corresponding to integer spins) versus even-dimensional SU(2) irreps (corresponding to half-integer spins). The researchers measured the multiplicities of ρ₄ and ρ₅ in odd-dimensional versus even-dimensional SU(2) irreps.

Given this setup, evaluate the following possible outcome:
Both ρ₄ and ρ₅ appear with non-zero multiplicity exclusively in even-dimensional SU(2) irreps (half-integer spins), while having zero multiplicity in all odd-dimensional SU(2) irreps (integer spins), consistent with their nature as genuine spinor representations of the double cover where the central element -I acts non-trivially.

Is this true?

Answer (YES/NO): YES